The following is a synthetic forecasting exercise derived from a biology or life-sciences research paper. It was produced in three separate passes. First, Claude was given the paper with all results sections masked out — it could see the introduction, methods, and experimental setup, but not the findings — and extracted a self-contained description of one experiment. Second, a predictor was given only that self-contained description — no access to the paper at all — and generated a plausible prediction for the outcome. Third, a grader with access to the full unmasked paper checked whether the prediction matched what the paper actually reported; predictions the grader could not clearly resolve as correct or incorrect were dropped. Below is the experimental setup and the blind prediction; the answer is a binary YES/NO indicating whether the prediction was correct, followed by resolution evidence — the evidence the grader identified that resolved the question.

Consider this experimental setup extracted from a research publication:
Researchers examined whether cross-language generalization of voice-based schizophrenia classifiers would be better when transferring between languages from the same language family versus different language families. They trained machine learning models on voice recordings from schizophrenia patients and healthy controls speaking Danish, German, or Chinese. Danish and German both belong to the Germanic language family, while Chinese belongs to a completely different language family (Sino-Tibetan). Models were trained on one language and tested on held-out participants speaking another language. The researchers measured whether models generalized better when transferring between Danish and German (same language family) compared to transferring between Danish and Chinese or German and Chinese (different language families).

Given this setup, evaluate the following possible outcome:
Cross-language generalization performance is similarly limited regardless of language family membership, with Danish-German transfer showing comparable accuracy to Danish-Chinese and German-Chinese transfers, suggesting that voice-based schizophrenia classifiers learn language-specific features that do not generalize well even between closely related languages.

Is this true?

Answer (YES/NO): YES